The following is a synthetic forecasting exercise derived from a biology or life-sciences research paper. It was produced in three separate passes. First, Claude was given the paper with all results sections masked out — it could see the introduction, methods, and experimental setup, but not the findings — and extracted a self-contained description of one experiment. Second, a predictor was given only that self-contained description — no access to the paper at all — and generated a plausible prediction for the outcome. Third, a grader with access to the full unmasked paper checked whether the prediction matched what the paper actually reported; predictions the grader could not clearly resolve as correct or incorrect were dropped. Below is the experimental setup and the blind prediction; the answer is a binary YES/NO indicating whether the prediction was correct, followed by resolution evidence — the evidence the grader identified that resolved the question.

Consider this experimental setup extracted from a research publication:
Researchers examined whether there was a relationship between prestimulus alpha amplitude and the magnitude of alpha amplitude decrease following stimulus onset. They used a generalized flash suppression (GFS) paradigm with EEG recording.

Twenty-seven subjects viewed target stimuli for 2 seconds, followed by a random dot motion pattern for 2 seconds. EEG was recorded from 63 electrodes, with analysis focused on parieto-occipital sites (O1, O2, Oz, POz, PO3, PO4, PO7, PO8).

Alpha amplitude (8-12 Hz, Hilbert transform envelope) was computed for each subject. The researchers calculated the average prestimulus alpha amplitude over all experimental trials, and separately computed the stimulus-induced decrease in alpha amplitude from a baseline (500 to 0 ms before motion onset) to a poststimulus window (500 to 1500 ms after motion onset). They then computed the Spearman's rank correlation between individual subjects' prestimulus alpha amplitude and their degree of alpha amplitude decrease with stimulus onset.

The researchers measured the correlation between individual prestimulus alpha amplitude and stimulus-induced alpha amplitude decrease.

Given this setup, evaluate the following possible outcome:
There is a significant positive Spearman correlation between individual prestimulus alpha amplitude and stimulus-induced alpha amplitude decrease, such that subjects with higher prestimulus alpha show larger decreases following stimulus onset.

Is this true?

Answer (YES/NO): NO